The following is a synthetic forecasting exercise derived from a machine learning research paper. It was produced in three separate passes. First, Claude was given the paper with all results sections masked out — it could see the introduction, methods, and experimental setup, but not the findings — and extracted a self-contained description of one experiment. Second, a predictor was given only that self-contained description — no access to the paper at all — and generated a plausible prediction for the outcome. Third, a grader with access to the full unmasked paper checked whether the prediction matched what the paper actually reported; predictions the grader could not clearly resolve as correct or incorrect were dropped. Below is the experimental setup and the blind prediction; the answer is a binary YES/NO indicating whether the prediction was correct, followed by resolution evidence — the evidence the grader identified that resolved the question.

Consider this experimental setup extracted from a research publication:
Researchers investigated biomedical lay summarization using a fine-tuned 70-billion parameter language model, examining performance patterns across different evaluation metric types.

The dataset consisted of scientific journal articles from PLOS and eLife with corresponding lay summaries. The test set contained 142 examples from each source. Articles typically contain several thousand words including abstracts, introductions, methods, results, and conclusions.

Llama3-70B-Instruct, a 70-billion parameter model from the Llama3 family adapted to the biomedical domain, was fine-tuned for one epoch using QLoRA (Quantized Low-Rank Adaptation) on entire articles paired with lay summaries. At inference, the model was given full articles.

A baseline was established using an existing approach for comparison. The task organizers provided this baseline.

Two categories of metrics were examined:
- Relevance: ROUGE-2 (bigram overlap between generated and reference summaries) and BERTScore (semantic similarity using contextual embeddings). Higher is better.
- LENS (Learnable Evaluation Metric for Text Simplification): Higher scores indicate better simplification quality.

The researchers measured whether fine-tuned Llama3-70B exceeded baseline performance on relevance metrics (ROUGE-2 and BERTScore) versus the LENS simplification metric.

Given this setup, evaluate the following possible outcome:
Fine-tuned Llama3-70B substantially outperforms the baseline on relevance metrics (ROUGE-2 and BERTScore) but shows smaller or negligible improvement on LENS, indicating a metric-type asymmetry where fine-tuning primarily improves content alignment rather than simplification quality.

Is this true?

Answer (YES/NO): NO